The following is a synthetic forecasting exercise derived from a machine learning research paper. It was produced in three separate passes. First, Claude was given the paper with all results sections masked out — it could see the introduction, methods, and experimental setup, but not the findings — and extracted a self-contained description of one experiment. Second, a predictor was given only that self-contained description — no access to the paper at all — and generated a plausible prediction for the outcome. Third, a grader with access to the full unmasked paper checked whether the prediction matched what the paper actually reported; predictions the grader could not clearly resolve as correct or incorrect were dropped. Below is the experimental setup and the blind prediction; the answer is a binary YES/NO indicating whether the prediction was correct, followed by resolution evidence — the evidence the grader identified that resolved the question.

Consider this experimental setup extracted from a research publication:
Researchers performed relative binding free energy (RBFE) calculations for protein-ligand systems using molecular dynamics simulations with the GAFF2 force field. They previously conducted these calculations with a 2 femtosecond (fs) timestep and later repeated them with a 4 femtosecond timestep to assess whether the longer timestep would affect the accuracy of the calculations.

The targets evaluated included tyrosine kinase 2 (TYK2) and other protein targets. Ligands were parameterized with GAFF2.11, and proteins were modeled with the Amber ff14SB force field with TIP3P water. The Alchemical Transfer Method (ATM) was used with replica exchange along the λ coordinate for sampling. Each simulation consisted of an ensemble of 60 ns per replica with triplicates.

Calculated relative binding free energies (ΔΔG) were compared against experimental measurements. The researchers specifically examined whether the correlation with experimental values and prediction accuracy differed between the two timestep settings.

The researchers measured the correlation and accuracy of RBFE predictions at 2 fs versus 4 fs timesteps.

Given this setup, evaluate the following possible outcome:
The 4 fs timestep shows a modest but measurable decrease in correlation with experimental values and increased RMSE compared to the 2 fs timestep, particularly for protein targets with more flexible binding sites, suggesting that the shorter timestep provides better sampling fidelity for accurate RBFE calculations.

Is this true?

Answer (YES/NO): NO